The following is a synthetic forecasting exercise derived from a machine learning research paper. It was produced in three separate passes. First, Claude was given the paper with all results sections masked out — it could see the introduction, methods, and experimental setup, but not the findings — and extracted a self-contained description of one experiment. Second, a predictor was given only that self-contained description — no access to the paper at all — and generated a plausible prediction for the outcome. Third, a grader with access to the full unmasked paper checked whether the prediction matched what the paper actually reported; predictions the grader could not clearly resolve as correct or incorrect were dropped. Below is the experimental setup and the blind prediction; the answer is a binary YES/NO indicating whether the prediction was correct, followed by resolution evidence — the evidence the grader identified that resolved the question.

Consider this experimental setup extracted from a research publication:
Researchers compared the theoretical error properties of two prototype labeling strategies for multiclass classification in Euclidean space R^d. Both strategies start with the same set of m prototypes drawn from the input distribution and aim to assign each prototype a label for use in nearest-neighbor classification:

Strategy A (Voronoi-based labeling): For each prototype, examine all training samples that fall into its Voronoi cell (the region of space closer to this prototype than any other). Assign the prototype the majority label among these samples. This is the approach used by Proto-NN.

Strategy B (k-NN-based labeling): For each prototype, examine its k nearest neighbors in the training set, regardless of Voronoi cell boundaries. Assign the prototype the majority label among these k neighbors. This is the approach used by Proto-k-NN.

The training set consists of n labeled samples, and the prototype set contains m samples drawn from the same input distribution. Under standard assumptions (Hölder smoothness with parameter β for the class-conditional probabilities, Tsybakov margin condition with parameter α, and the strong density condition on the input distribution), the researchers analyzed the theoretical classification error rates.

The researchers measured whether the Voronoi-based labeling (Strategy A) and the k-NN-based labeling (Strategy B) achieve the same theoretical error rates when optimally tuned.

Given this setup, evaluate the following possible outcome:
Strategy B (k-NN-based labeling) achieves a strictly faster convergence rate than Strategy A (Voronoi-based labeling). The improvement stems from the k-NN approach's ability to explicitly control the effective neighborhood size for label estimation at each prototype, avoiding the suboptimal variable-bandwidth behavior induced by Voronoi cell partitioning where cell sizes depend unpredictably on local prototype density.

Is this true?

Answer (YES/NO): NO